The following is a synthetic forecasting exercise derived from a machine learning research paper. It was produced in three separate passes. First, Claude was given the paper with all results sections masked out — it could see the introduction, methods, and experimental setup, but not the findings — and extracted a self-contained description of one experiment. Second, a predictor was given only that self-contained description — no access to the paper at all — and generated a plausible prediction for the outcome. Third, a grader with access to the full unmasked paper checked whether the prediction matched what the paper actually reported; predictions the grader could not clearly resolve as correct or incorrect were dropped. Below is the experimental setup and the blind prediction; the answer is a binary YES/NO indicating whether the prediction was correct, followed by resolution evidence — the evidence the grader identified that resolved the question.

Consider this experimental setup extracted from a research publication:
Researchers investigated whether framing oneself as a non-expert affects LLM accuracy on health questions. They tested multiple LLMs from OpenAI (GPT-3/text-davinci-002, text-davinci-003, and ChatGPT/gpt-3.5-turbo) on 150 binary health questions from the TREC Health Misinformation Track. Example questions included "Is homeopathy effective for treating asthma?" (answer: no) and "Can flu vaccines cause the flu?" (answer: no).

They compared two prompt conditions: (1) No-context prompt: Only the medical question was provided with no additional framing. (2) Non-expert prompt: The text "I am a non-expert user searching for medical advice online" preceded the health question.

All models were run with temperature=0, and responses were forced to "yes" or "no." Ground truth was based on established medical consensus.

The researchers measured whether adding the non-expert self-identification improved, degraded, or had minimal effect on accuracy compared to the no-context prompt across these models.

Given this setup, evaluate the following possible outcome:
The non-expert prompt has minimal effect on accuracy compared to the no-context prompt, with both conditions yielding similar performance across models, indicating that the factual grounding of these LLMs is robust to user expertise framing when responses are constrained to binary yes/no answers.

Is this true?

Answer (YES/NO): NO